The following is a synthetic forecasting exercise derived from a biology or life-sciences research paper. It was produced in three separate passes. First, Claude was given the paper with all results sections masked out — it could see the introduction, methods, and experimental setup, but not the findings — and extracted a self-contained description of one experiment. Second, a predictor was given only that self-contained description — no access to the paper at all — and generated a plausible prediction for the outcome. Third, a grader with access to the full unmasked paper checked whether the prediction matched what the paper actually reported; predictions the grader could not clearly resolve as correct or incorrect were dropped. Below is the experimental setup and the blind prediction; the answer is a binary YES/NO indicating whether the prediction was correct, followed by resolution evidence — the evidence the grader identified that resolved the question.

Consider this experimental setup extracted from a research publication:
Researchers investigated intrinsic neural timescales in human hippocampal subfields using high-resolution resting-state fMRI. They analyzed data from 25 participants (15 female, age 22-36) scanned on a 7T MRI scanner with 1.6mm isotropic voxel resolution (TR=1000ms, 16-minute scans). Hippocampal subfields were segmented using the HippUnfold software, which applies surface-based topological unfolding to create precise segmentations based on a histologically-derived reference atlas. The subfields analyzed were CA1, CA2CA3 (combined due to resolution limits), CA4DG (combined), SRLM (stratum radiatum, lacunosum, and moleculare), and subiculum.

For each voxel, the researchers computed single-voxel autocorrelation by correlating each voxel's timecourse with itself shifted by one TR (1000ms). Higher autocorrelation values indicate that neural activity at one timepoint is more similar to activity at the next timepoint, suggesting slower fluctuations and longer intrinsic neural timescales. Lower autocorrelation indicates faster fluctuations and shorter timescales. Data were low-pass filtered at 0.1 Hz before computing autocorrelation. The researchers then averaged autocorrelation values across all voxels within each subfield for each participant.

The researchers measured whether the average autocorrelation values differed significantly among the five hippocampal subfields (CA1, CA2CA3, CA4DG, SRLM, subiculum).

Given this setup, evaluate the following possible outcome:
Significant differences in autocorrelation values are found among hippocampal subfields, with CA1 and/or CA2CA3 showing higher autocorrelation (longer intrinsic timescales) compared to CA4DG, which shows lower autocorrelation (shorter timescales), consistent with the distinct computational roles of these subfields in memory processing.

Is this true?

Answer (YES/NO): NO